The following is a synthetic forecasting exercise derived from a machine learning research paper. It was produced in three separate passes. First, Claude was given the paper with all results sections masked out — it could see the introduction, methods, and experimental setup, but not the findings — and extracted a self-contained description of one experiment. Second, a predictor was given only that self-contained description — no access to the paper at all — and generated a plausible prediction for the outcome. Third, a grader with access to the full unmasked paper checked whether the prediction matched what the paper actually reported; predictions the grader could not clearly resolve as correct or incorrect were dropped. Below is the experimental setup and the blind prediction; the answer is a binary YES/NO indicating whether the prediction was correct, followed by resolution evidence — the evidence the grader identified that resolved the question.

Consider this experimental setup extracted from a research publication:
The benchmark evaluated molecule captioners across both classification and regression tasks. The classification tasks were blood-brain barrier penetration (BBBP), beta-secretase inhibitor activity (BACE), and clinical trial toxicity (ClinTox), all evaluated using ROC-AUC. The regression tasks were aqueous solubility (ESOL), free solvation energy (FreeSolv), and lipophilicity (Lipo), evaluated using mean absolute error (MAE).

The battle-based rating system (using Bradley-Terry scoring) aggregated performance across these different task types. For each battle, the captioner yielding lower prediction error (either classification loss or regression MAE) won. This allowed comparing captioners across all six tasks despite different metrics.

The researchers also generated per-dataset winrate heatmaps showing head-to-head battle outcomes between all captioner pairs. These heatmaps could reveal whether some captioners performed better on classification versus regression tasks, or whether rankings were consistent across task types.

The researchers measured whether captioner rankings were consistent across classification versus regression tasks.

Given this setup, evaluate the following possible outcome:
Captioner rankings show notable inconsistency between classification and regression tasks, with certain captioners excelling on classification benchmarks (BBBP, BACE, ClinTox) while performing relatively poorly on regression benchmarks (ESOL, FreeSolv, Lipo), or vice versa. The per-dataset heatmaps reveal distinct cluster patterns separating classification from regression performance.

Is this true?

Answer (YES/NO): NO